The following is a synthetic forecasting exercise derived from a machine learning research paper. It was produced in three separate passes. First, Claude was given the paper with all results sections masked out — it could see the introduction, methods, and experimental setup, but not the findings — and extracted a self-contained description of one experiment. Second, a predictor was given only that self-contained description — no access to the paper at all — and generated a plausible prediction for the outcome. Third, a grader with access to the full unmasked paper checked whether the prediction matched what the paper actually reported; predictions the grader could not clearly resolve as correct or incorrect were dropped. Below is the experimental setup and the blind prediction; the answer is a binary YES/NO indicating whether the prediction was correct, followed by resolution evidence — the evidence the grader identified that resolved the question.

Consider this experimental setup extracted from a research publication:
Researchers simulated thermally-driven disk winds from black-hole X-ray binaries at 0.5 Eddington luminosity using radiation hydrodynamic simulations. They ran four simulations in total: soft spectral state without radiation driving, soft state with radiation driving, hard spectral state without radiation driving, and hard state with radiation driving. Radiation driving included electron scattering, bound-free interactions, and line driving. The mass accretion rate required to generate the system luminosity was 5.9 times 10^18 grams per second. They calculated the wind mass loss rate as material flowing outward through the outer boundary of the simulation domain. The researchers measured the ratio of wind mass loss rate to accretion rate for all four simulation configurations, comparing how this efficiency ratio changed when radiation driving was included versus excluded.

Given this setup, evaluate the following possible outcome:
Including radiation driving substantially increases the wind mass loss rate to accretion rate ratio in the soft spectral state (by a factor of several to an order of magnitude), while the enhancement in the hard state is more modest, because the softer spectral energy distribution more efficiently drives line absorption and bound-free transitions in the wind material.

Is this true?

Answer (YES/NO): NO